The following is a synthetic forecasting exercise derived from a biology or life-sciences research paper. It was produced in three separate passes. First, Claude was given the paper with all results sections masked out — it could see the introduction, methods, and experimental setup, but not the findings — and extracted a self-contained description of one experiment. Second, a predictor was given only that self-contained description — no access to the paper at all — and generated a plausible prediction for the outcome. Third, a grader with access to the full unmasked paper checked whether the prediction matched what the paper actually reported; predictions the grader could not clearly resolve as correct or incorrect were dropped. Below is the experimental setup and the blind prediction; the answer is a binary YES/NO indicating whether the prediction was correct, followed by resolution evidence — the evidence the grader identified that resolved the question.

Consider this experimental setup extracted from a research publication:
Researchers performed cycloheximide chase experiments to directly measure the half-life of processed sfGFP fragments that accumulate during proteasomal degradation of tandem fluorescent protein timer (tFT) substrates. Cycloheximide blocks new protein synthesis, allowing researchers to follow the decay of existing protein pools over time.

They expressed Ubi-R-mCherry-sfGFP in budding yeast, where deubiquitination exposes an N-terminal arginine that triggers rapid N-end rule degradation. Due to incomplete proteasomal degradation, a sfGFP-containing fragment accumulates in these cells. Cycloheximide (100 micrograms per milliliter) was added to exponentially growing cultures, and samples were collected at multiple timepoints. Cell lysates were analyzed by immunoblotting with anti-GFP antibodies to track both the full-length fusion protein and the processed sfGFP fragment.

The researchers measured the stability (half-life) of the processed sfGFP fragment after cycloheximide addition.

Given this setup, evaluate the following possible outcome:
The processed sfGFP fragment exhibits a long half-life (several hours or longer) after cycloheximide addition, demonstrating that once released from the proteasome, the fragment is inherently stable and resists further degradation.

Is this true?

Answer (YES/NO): YES